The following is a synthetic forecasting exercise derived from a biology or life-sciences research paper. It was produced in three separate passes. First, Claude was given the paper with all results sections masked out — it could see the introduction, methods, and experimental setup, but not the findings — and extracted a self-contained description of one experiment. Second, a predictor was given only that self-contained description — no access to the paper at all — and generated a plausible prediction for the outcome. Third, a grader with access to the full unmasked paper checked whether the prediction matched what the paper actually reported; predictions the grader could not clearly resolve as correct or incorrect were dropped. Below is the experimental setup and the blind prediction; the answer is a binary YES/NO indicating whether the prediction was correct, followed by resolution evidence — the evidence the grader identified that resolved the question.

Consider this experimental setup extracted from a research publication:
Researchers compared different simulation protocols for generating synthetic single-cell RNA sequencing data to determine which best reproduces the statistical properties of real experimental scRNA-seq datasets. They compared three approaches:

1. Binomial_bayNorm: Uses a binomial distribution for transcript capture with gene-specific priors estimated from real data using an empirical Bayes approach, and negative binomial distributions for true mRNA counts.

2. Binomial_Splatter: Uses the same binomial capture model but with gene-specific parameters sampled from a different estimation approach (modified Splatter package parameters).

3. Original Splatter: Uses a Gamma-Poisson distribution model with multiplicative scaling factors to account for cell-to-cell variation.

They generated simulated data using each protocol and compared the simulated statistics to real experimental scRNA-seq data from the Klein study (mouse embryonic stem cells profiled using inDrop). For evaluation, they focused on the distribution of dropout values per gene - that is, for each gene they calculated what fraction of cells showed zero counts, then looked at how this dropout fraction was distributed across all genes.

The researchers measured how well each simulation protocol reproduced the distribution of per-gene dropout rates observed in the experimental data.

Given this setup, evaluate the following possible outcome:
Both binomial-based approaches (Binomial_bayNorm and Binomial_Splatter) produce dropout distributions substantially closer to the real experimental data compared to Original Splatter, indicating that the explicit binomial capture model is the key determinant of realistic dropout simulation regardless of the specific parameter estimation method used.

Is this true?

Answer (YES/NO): NO